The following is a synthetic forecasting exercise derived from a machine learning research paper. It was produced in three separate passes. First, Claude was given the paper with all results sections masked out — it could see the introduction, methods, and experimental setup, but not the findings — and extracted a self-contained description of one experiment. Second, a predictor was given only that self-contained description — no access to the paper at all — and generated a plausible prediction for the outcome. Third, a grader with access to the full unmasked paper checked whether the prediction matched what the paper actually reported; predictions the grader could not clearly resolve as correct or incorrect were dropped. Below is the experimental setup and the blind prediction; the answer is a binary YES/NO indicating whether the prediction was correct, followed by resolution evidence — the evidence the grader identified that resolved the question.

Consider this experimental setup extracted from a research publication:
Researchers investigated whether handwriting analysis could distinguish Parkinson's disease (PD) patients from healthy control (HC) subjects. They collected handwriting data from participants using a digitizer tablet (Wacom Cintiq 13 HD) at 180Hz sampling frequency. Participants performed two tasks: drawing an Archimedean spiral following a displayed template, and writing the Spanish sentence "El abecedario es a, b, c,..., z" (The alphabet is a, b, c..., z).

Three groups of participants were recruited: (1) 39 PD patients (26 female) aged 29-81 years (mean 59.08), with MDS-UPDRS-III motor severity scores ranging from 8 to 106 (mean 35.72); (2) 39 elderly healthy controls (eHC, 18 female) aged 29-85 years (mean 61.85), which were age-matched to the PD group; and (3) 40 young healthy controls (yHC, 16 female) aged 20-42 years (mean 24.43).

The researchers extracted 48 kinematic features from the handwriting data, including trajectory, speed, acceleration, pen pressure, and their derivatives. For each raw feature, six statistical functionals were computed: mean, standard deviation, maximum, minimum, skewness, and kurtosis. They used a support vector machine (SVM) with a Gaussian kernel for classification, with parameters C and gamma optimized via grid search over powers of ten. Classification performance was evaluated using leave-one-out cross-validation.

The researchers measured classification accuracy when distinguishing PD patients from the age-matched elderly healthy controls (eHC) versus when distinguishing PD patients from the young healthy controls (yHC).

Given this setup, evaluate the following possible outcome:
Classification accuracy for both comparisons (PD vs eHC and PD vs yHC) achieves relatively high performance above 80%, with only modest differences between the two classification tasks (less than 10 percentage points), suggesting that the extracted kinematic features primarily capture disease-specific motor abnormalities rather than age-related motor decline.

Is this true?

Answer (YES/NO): NO